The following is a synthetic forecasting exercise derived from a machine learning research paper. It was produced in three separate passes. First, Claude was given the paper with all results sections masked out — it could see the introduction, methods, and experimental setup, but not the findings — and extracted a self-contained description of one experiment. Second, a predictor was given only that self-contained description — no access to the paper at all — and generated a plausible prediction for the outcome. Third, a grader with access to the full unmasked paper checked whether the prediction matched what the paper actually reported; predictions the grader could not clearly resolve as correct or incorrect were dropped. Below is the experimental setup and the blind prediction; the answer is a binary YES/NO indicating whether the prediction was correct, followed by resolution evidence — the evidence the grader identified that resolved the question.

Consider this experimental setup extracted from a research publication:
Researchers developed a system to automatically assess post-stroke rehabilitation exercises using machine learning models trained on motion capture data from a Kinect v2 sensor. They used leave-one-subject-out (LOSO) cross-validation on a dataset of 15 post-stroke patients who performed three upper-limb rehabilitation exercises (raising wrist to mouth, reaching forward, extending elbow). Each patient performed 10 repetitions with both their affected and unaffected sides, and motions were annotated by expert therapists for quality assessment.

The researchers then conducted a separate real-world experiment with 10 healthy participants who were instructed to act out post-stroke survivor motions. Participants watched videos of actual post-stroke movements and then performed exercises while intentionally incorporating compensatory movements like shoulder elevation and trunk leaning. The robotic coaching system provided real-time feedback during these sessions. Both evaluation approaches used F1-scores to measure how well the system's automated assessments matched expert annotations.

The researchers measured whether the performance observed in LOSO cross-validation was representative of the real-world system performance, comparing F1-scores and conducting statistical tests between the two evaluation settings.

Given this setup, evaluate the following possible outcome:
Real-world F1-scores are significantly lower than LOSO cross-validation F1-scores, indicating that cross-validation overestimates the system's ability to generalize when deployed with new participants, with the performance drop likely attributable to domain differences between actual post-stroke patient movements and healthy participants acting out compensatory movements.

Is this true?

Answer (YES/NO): NO